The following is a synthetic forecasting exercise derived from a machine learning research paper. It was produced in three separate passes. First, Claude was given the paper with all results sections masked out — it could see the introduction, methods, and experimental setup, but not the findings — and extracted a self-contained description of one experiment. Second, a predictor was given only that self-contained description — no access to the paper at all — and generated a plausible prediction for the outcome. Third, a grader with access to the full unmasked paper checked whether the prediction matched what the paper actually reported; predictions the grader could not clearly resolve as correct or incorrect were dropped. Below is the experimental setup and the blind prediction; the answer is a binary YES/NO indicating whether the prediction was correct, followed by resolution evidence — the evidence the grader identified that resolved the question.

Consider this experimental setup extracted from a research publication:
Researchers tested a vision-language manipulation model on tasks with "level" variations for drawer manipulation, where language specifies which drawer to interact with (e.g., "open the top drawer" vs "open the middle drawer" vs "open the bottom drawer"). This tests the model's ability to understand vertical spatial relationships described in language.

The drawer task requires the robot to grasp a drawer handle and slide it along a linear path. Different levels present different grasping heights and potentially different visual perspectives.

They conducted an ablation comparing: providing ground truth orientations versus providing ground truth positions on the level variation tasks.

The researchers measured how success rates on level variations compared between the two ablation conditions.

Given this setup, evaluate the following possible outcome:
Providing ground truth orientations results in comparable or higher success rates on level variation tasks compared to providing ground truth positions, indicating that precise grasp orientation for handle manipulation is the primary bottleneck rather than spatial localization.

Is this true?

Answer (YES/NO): NO